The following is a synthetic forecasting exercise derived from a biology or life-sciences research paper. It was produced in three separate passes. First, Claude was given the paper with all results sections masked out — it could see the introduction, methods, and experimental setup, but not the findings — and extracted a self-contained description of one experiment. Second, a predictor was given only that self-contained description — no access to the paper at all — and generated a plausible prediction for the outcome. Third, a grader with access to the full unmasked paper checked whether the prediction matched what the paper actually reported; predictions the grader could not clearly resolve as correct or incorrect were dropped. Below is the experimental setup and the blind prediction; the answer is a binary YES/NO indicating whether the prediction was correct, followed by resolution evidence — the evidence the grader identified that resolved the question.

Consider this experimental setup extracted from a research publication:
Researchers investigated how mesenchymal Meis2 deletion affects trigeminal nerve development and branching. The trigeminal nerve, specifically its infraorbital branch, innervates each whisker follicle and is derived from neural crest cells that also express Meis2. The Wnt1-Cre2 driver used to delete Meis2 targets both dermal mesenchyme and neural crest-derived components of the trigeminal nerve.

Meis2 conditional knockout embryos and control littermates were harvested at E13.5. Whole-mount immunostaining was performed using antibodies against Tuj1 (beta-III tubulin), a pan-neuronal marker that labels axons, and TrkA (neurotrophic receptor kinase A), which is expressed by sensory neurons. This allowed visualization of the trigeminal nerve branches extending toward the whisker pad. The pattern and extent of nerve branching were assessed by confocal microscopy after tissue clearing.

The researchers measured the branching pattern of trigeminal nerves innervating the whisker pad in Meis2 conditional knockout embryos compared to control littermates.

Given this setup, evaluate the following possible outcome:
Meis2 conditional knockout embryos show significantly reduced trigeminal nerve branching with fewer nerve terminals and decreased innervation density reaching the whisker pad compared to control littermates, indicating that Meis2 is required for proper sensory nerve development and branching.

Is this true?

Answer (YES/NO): YES